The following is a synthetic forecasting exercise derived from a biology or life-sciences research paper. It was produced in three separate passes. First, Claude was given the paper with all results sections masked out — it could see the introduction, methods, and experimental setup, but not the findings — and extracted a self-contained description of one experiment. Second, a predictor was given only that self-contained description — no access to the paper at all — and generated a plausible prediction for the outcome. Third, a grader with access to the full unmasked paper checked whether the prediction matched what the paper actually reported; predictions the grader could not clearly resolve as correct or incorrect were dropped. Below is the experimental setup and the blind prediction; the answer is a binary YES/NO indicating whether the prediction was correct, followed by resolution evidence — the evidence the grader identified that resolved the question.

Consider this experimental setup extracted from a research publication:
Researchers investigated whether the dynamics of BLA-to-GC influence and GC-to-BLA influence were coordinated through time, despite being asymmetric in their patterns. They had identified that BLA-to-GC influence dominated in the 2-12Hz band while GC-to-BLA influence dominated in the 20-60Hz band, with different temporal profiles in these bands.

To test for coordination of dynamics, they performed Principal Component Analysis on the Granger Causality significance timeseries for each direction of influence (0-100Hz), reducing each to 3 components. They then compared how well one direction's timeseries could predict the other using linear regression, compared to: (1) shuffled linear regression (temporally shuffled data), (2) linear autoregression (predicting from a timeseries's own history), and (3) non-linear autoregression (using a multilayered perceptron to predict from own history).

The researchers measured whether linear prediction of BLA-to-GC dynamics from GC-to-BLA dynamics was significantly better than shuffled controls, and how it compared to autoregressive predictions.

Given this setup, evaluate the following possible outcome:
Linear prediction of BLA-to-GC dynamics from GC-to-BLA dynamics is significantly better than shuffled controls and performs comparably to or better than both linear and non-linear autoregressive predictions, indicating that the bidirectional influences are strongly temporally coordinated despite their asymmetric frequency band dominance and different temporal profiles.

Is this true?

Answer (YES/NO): YES